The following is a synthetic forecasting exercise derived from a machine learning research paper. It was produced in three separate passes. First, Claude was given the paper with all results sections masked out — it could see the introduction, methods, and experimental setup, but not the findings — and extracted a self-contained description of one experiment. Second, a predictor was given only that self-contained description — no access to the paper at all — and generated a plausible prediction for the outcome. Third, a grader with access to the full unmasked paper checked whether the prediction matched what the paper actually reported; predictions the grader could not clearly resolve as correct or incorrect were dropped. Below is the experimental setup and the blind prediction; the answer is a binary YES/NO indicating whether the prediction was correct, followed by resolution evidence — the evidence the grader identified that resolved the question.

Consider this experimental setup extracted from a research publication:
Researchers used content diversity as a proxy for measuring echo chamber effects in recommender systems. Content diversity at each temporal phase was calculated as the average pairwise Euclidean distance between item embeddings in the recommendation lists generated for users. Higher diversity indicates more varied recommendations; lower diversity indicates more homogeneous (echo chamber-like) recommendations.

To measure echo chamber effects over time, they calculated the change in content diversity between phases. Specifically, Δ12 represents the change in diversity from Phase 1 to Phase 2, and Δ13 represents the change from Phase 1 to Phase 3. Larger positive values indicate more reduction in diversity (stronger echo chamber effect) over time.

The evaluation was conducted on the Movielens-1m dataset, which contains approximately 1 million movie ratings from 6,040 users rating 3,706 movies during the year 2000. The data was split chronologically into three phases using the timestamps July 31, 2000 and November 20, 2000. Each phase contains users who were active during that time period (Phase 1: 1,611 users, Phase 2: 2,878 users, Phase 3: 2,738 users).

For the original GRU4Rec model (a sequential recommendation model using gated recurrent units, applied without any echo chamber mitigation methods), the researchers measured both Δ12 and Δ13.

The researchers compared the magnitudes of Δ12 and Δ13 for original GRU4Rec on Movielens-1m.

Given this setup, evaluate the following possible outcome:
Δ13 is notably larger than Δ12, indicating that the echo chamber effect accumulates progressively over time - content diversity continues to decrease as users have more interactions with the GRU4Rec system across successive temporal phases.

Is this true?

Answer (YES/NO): YES